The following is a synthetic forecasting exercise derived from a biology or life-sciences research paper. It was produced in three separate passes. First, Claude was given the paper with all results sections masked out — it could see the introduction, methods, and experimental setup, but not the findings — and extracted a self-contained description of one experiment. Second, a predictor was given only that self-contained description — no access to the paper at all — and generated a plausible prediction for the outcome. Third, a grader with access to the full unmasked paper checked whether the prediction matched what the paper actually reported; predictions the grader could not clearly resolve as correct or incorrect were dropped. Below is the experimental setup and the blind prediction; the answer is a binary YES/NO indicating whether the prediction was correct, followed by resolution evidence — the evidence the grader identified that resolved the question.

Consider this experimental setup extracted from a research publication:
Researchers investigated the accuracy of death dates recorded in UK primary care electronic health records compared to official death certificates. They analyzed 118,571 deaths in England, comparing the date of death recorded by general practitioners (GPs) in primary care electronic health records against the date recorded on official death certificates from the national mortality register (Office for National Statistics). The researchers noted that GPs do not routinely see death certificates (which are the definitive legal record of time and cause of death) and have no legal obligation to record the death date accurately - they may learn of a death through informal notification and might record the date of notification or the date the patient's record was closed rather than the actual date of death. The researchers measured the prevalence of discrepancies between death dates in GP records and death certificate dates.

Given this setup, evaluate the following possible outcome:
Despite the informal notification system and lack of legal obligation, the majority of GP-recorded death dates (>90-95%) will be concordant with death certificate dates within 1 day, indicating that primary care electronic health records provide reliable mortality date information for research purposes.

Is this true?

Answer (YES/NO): NO